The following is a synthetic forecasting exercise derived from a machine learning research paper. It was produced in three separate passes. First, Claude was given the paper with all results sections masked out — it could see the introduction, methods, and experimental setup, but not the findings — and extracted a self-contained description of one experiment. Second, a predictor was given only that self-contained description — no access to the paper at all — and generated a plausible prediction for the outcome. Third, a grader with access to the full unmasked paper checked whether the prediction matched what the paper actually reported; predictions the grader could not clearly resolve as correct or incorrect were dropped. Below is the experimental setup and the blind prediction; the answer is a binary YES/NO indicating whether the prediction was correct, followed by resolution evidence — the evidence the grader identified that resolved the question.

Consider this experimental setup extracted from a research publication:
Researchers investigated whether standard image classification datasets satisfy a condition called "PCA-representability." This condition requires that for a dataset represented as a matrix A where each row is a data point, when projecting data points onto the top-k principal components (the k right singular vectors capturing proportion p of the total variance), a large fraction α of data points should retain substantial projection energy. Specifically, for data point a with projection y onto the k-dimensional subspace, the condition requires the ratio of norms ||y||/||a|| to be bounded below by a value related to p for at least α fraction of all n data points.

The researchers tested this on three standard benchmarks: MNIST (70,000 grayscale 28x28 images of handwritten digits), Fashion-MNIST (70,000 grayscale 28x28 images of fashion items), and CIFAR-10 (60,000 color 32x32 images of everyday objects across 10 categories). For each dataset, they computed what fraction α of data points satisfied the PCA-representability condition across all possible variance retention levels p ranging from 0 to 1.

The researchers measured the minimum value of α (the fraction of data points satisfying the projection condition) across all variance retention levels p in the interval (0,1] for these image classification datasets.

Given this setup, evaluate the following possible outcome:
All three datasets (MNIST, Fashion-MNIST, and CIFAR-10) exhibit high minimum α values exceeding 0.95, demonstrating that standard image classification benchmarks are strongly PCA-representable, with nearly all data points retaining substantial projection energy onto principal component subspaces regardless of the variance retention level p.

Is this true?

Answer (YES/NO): NO